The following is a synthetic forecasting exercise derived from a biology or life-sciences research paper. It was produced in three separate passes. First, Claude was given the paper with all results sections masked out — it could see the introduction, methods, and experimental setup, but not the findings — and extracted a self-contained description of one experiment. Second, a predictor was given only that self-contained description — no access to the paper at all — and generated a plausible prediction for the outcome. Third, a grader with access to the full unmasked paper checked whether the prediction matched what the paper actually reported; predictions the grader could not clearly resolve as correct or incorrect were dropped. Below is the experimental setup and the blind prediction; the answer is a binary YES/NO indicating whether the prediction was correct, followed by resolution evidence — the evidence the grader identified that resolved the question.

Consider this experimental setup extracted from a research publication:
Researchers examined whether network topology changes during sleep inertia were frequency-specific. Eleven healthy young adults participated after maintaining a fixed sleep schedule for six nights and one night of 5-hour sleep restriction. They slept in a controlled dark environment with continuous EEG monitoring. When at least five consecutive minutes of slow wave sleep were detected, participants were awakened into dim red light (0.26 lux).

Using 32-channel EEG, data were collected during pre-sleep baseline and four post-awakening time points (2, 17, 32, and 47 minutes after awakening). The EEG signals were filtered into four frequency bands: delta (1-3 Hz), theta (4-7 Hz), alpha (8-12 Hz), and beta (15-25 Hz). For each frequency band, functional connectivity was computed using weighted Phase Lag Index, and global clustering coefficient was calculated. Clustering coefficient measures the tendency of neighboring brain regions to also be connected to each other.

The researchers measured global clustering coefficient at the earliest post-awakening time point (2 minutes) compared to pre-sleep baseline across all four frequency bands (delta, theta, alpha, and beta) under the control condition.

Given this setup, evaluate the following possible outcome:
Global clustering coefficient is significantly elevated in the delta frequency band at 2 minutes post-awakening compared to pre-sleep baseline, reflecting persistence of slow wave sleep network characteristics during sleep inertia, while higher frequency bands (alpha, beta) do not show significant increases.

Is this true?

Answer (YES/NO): NO